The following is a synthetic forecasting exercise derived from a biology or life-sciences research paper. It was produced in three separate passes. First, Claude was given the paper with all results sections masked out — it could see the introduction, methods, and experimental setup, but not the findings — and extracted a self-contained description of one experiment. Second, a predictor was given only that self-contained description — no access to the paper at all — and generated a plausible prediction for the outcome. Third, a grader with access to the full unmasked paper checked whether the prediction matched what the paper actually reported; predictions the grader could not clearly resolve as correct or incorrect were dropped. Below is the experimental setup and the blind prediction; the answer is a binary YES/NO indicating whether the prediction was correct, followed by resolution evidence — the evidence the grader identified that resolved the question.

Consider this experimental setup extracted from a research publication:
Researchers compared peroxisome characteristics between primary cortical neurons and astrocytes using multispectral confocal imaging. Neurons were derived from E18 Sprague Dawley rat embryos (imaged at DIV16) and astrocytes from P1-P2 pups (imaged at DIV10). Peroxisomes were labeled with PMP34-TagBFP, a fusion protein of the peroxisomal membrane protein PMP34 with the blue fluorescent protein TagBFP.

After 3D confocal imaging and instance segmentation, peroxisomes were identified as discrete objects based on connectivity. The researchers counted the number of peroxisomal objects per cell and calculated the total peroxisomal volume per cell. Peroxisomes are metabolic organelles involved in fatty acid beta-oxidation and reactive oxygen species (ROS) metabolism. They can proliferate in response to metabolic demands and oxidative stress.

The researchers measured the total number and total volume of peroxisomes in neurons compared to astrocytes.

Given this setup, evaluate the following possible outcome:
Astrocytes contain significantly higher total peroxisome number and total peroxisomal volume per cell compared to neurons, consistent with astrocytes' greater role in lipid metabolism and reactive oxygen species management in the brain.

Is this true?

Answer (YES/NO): NO